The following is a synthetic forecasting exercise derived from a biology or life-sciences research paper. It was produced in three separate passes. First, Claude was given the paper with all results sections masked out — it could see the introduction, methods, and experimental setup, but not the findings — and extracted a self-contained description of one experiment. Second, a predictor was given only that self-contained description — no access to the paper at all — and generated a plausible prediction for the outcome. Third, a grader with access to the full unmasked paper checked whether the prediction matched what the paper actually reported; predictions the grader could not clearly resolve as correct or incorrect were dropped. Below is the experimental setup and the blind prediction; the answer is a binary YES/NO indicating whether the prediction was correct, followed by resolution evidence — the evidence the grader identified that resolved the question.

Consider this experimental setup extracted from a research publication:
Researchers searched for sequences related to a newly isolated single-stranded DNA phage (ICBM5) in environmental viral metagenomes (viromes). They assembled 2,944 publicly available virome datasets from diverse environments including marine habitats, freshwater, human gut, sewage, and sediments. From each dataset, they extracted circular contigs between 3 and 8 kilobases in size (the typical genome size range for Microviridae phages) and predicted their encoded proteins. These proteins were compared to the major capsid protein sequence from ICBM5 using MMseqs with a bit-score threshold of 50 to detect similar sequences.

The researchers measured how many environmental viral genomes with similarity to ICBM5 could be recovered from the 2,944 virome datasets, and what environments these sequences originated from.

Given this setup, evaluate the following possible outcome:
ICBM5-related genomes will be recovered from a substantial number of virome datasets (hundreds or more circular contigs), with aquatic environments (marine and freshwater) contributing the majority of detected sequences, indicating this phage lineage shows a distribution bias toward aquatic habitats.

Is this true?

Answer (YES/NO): NO